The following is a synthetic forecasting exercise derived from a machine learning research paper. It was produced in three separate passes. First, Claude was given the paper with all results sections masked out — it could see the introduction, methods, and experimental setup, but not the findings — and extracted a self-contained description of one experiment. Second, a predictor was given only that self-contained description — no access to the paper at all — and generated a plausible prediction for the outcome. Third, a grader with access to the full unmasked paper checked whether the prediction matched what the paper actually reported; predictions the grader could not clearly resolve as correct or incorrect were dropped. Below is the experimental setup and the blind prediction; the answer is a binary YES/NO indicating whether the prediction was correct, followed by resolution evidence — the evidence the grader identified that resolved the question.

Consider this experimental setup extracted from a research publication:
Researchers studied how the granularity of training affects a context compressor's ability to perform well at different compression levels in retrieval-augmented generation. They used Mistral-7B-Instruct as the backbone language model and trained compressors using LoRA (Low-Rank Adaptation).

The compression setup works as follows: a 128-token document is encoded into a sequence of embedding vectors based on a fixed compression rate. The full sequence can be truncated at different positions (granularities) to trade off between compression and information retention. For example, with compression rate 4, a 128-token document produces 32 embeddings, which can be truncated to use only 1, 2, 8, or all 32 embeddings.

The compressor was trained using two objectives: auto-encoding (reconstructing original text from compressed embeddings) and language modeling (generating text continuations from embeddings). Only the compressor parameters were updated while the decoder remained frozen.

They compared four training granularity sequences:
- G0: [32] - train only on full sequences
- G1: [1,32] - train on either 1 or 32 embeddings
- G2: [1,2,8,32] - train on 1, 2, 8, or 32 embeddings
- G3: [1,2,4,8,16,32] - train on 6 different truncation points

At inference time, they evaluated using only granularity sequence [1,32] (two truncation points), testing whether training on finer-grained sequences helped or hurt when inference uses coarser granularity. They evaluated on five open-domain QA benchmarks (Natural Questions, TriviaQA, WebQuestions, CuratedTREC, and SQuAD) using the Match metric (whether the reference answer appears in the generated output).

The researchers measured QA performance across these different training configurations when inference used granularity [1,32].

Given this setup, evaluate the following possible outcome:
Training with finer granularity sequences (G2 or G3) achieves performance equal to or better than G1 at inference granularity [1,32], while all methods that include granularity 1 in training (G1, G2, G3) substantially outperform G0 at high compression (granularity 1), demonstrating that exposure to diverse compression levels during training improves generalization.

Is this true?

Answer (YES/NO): NO